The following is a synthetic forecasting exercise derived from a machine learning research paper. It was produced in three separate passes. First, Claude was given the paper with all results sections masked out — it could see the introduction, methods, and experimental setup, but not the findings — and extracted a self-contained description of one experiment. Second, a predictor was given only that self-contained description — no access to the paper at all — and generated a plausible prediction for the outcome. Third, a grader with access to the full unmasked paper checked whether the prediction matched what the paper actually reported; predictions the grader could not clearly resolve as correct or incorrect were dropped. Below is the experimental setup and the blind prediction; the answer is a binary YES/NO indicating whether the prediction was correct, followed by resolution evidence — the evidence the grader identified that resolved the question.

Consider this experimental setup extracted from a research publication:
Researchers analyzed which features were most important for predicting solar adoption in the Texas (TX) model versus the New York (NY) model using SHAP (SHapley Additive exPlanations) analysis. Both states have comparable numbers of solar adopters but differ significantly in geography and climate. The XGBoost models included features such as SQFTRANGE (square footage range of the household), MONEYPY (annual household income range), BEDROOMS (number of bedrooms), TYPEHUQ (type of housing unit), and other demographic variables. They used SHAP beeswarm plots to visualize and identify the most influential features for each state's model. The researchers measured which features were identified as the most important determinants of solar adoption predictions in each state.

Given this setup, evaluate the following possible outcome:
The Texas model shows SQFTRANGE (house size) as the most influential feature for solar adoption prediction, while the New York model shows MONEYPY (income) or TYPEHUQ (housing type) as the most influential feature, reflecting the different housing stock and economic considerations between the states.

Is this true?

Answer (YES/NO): NO